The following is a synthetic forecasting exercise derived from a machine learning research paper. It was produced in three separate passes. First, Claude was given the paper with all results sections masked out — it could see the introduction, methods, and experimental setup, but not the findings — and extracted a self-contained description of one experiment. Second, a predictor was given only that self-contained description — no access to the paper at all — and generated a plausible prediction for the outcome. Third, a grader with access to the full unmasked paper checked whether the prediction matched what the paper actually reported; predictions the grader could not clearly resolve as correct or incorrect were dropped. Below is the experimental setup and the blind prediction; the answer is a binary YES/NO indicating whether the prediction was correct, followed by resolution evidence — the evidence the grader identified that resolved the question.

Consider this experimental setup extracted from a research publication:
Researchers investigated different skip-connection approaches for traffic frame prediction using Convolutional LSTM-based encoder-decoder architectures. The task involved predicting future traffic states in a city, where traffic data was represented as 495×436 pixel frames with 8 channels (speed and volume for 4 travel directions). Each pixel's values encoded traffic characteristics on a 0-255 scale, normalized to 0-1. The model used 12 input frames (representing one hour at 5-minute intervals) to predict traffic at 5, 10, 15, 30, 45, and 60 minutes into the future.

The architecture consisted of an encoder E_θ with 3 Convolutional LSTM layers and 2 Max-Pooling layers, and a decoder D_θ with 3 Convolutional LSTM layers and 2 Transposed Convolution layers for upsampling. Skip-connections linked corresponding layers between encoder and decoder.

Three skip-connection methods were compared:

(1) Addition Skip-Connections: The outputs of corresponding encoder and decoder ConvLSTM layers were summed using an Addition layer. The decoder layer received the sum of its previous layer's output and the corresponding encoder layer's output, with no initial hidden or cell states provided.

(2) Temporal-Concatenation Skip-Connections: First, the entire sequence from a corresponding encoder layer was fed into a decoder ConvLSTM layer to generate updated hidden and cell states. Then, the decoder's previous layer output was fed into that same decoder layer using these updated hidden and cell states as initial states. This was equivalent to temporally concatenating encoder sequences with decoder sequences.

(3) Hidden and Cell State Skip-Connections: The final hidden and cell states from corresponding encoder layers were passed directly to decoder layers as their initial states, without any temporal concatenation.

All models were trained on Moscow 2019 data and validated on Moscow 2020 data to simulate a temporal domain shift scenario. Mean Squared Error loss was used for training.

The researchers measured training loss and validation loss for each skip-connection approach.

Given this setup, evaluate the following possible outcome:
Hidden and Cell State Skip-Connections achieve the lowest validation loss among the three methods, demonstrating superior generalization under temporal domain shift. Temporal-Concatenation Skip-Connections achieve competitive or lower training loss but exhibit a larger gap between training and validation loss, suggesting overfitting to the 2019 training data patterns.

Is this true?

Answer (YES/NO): NO